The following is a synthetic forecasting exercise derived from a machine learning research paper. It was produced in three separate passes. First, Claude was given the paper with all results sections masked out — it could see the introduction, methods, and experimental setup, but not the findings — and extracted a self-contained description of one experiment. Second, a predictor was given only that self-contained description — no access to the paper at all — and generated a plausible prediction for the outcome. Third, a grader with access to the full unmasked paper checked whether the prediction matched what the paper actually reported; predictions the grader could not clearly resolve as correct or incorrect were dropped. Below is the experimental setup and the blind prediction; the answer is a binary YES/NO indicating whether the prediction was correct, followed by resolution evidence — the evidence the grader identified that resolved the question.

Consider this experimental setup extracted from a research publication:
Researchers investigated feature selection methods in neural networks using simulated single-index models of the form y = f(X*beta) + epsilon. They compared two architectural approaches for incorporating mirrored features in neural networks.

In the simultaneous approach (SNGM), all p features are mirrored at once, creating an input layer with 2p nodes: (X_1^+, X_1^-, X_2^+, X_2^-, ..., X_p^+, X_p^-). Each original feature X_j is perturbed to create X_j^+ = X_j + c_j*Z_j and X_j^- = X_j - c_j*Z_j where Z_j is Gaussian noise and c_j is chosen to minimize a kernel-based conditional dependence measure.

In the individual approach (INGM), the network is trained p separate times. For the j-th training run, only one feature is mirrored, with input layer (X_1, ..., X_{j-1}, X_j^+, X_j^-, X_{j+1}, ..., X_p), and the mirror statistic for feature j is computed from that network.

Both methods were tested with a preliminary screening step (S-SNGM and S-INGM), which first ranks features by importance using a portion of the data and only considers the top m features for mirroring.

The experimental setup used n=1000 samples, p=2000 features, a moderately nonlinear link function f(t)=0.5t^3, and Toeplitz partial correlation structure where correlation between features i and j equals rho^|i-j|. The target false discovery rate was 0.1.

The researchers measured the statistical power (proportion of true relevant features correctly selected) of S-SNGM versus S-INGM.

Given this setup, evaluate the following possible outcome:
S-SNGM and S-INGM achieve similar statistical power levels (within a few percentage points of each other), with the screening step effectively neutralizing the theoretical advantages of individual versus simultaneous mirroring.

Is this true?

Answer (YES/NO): YES